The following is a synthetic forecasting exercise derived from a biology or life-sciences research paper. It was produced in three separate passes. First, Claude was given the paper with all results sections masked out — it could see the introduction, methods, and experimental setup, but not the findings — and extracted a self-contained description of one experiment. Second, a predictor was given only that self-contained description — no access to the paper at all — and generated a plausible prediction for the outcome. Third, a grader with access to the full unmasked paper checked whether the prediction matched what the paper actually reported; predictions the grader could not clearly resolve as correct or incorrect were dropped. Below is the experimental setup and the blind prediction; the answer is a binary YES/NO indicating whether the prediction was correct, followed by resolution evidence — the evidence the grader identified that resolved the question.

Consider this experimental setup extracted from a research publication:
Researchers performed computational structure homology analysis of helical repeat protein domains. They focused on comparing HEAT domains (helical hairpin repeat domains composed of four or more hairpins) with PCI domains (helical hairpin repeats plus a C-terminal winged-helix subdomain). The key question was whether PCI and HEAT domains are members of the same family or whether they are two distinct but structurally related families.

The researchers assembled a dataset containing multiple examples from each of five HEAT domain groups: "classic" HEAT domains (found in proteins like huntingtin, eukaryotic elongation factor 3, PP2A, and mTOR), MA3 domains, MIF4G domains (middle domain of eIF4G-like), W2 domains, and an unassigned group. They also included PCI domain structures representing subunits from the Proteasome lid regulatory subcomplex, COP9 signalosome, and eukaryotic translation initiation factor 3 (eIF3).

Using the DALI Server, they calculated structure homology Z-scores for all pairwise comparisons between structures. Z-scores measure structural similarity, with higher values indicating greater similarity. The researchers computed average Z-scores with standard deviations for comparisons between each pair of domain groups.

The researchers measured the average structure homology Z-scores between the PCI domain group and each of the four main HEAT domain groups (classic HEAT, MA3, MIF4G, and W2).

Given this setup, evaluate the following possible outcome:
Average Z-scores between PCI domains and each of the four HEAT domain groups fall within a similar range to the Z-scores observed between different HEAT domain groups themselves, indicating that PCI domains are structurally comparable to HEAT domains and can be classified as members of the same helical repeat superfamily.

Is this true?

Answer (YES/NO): YES